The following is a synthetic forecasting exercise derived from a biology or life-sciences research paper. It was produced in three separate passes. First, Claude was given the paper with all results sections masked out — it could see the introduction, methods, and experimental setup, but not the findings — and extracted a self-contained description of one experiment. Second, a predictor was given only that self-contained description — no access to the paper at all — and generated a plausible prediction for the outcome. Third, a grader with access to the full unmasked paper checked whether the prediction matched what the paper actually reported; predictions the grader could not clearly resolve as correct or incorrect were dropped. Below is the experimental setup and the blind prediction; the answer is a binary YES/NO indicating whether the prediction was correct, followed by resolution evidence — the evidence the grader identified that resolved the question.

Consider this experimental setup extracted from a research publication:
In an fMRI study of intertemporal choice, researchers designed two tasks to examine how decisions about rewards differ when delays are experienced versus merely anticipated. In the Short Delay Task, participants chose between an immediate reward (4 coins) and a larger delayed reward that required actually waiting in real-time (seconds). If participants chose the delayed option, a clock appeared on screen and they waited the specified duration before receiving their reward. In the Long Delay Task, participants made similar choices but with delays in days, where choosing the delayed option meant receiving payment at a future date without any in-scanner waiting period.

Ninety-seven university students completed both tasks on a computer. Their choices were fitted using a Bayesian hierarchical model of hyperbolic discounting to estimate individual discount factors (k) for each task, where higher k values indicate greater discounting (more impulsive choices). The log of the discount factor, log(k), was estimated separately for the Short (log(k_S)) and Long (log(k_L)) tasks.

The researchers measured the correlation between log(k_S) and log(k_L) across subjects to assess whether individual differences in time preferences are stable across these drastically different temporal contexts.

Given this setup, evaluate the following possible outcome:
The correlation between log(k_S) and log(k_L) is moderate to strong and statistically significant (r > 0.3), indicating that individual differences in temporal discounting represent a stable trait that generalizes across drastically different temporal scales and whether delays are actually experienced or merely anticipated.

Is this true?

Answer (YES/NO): YES